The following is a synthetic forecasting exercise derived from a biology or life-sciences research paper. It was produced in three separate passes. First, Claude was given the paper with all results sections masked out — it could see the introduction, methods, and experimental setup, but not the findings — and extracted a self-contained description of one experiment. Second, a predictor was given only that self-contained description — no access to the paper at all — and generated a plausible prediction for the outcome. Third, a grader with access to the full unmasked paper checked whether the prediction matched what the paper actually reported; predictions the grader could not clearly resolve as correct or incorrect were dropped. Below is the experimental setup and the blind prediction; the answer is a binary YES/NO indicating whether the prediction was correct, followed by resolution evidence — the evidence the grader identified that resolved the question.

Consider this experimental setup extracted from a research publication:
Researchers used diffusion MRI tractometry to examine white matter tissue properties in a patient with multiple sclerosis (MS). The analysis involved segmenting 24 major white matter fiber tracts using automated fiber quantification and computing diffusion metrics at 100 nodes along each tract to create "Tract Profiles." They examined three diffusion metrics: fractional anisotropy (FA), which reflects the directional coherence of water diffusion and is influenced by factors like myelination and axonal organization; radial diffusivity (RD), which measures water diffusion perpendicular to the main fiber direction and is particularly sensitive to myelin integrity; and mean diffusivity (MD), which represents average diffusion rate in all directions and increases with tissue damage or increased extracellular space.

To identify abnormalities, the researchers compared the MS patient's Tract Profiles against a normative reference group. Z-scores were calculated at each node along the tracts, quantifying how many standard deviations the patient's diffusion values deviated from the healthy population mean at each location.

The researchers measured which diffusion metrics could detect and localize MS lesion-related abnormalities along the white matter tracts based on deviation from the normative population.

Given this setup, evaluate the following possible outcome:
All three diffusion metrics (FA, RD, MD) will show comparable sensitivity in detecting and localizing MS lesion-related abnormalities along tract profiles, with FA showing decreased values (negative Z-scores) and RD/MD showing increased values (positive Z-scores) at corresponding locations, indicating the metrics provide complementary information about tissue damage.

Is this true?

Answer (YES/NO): NO